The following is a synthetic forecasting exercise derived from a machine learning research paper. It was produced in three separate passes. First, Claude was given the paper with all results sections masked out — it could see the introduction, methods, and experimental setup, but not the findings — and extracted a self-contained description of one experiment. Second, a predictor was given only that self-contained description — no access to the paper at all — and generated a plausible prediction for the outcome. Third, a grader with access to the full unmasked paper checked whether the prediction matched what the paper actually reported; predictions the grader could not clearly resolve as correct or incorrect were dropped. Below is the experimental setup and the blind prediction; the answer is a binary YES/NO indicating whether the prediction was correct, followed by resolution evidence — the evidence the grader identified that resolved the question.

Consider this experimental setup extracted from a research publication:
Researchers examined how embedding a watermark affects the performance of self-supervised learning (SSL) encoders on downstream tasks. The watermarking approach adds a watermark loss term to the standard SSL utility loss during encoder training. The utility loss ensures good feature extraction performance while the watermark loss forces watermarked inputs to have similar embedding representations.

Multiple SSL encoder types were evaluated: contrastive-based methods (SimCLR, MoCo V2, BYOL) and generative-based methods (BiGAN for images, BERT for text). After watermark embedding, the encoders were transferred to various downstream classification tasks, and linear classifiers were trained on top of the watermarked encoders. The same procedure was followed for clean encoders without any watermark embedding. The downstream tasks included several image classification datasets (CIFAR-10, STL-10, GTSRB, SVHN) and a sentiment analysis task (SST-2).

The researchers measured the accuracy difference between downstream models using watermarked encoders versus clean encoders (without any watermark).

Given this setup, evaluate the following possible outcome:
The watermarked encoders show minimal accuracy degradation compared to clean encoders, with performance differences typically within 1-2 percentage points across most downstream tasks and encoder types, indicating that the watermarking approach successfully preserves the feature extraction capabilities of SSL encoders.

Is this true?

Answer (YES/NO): YES